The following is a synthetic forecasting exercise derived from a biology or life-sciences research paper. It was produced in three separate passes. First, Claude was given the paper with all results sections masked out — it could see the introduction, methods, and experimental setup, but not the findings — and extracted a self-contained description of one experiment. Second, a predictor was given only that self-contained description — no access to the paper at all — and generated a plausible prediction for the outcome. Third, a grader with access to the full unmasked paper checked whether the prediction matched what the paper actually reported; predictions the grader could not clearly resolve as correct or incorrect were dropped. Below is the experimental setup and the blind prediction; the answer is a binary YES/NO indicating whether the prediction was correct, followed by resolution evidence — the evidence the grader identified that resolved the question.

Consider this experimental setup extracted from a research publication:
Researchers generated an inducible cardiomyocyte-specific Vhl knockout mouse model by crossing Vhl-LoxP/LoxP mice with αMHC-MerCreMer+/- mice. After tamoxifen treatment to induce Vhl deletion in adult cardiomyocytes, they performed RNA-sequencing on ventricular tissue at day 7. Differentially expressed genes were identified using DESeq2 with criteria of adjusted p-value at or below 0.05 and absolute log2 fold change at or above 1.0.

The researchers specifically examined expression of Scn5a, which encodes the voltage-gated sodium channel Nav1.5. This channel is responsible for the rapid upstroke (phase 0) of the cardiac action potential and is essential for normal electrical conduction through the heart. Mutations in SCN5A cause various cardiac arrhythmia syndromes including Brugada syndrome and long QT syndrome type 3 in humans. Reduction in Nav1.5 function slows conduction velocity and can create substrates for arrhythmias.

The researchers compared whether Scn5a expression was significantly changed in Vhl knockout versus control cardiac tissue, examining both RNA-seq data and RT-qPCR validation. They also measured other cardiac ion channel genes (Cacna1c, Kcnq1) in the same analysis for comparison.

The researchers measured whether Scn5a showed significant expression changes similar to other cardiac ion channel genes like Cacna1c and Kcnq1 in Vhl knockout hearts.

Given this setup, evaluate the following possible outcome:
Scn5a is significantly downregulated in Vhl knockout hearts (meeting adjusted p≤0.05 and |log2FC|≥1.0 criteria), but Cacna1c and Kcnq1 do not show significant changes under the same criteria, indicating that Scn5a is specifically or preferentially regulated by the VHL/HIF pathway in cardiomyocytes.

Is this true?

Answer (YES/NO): NO